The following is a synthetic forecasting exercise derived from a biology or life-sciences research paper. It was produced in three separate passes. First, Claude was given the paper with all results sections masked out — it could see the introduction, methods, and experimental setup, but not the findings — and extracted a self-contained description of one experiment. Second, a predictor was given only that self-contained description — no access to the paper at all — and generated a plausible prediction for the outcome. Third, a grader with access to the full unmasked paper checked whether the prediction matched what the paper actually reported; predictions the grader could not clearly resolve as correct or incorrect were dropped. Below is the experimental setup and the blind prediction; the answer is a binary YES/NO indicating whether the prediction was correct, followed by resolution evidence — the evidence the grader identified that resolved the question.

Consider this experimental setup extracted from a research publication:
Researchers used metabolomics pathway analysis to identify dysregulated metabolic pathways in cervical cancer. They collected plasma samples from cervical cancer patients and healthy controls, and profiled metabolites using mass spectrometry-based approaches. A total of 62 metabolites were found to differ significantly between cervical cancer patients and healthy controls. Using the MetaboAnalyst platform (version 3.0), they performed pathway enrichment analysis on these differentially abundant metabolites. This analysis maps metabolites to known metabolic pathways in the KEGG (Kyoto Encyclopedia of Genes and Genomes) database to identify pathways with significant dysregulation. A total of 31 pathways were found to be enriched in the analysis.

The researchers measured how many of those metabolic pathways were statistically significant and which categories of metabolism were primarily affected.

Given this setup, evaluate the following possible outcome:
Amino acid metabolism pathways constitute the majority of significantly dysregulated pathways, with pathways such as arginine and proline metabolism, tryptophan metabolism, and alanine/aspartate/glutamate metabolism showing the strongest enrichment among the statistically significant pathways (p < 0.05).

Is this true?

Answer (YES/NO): NO